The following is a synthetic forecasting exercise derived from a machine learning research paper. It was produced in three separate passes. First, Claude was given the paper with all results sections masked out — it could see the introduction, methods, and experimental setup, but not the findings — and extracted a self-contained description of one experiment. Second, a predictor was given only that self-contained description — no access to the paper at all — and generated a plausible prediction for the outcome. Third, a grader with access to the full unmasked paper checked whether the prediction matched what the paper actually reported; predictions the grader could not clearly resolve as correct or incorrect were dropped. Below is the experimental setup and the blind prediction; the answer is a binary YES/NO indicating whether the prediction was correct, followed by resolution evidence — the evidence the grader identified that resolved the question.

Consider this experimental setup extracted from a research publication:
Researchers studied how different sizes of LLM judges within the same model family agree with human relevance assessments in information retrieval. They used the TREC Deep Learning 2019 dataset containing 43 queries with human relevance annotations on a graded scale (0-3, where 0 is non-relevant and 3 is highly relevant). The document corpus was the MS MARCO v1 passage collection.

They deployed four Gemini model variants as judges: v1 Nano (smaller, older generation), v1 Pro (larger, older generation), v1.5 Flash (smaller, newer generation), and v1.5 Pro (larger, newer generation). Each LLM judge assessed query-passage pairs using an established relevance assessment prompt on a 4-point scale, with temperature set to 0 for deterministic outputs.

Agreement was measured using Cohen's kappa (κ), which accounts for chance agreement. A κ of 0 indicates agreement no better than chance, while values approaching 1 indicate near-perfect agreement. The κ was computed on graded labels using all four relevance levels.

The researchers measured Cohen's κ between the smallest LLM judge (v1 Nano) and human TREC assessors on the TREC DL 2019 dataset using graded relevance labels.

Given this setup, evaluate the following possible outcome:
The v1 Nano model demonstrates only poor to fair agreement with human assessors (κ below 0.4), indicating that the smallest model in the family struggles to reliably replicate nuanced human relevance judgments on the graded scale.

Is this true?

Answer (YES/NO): NO